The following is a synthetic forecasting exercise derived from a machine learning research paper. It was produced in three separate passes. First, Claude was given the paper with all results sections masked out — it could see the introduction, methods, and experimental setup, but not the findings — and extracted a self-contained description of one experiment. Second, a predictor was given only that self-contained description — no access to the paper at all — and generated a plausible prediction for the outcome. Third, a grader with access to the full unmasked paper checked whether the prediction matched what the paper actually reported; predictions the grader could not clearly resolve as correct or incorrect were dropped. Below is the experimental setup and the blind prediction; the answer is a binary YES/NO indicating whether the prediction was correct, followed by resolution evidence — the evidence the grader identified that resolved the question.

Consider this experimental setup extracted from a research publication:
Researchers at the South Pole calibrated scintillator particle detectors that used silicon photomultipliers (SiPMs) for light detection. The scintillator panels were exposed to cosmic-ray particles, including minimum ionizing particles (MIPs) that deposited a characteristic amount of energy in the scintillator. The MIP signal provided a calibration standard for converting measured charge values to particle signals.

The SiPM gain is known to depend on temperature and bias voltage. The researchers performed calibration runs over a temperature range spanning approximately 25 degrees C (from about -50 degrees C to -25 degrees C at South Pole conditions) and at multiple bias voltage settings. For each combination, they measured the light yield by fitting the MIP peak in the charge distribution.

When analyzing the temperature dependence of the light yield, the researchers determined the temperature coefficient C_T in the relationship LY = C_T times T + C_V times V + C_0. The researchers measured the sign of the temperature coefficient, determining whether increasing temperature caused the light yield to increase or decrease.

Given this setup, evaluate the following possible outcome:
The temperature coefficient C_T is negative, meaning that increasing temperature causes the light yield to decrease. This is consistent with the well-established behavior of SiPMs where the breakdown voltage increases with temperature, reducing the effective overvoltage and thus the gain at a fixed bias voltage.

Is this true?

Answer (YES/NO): YES